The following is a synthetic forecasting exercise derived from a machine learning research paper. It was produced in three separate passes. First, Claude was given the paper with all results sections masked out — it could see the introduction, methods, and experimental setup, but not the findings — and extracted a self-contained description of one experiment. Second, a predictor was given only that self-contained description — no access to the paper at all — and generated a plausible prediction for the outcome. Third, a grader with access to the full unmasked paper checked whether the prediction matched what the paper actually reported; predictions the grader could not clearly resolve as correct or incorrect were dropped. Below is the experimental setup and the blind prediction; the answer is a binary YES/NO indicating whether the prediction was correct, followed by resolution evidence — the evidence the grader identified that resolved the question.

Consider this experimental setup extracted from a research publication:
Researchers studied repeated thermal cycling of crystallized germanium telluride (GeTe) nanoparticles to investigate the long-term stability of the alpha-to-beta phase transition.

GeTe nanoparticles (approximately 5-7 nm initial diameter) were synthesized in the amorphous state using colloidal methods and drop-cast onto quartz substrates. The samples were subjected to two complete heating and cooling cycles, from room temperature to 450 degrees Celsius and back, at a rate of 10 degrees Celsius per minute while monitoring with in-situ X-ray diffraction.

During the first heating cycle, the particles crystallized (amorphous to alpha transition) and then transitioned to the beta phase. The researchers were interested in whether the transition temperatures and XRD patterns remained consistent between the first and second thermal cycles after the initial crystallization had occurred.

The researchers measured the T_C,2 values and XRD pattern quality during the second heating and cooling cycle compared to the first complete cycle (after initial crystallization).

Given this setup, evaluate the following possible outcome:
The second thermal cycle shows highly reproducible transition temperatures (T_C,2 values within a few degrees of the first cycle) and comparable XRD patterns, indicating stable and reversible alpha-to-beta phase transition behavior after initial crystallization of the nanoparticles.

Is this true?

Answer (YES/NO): YES